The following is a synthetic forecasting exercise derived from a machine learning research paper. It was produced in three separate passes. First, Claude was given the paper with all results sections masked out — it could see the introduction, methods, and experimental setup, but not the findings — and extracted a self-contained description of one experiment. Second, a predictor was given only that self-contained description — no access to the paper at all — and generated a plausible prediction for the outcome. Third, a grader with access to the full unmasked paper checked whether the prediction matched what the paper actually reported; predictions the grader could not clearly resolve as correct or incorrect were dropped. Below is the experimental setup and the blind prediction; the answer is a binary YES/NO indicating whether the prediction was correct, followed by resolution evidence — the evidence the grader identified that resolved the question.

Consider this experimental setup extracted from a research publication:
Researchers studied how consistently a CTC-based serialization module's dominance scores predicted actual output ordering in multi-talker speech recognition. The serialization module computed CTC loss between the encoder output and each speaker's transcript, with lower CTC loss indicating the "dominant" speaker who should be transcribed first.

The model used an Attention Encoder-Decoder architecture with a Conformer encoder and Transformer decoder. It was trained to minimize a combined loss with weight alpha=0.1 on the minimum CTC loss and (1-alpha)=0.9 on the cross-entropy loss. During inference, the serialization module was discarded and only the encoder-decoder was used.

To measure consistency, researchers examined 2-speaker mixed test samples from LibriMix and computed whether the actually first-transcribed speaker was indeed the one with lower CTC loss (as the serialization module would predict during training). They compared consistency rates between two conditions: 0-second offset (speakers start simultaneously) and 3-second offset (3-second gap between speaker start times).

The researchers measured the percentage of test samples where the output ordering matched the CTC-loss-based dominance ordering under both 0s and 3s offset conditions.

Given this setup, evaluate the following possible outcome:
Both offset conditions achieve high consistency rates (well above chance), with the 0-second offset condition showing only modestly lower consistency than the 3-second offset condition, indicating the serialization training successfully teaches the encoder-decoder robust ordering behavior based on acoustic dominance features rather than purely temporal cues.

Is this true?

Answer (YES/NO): NO